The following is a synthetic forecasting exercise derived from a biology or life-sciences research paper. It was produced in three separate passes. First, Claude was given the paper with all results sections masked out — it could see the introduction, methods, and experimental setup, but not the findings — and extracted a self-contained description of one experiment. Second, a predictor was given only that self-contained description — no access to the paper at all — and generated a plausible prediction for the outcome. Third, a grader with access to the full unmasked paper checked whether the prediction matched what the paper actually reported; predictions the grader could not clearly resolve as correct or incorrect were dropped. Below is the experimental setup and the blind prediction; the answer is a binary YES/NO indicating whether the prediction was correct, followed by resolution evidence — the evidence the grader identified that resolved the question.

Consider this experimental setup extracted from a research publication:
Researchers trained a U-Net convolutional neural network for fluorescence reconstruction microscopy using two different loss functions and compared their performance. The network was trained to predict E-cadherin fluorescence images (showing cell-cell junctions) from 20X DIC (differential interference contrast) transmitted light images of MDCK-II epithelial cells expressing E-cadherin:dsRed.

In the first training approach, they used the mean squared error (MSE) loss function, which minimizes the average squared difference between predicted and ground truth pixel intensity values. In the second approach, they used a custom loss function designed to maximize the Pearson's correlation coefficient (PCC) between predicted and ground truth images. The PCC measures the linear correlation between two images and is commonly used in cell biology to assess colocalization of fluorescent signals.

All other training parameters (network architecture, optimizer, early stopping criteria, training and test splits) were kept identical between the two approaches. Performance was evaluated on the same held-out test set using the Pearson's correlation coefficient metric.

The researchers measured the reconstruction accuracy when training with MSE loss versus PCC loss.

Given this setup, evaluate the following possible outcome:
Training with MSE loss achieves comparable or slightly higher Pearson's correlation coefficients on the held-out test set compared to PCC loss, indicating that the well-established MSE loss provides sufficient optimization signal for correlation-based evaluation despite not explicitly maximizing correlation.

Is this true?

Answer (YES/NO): YES